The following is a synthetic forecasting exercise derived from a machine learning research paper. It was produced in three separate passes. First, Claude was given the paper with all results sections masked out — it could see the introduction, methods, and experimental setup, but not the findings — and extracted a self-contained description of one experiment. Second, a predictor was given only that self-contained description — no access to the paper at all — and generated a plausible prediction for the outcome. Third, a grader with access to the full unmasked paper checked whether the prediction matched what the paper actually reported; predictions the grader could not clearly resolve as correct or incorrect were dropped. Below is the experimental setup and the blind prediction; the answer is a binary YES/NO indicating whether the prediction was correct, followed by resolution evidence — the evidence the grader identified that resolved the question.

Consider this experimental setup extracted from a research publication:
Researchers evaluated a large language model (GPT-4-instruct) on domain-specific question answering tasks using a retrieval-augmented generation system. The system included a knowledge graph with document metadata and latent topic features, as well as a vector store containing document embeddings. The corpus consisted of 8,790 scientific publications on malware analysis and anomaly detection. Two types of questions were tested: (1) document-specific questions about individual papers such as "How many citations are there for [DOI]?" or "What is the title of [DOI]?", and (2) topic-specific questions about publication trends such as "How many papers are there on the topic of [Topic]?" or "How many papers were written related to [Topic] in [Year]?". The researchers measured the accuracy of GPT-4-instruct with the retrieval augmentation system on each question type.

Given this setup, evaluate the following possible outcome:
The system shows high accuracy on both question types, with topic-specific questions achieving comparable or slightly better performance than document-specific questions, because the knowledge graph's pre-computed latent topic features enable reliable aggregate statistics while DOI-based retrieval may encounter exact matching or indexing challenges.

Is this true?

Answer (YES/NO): NO